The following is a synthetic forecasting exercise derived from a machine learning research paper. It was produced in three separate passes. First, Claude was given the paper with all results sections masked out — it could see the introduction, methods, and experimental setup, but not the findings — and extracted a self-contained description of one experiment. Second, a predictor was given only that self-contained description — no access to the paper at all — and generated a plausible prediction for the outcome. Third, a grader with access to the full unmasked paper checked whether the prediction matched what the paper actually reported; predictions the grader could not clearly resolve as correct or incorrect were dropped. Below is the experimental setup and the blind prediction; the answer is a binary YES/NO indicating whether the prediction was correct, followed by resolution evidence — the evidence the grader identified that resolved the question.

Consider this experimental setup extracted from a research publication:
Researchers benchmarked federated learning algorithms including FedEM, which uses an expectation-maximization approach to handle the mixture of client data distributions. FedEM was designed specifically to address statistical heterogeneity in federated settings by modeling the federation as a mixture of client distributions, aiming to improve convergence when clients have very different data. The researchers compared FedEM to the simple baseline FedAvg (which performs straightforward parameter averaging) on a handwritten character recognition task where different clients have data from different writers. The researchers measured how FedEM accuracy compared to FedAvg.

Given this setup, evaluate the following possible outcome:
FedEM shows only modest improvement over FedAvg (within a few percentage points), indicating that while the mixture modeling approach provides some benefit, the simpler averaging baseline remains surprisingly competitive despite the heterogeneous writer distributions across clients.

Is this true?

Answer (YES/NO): NO